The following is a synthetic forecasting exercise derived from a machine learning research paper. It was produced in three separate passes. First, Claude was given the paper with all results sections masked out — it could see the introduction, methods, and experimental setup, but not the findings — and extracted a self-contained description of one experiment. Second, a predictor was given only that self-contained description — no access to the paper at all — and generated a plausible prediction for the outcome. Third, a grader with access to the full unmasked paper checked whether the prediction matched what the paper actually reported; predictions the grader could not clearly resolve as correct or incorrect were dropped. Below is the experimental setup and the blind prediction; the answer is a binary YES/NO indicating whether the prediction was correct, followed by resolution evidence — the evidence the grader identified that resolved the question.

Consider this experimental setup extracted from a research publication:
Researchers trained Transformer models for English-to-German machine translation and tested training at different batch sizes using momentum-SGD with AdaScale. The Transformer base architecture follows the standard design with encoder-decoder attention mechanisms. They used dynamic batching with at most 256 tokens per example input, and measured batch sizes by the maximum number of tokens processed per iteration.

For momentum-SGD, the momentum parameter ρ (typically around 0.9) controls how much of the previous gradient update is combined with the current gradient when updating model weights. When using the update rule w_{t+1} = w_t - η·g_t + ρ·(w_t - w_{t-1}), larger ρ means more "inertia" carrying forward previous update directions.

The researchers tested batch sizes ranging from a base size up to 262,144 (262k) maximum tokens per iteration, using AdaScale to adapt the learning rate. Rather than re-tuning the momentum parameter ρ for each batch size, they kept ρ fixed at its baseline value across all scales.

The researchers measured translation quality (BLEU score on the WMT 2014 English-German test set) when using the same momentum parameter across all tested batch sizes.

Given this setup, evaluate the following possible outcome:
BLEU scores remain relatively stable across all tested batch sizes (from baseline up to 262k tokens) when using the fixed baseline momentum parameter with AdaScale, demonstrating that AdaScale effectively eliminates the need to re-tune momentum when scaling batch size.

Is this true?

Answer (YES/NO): YES